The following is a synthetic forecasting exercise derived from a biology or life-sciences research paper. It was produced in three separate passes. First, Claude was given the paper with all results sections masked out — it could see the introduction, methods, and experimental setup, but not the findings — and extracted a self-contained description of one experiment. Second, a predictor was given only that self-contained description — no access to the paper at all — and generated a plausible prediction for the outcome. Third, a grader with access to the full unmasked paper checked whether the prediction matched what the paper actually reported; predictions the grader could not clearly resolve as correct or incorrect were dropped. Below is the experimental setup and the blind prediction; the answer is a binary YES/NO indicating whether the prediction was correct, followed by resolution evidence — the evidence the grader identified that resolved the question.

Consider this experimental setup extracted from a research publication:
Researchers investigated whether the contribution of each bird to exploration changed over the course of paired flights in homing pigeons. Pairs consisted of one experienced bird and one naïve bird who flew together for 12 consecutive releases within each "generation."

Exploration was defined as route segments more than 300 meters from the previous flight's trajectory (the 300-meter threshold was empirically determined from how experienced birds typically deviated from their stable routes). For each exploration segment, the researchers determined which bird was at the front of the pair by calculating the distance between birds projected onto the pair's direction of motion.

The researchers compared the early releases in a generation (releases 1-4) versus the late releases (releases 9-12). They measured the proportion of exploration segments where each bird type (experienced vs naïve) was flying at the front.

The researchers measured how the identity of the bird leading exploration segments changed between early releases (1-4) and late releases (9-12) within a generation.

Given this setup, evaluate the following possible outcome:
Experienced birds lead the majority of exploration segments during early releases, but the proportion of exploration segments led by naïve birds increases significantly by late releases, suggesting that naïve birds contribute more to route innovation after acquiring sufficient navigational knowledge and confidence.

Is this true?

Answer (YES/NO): NO